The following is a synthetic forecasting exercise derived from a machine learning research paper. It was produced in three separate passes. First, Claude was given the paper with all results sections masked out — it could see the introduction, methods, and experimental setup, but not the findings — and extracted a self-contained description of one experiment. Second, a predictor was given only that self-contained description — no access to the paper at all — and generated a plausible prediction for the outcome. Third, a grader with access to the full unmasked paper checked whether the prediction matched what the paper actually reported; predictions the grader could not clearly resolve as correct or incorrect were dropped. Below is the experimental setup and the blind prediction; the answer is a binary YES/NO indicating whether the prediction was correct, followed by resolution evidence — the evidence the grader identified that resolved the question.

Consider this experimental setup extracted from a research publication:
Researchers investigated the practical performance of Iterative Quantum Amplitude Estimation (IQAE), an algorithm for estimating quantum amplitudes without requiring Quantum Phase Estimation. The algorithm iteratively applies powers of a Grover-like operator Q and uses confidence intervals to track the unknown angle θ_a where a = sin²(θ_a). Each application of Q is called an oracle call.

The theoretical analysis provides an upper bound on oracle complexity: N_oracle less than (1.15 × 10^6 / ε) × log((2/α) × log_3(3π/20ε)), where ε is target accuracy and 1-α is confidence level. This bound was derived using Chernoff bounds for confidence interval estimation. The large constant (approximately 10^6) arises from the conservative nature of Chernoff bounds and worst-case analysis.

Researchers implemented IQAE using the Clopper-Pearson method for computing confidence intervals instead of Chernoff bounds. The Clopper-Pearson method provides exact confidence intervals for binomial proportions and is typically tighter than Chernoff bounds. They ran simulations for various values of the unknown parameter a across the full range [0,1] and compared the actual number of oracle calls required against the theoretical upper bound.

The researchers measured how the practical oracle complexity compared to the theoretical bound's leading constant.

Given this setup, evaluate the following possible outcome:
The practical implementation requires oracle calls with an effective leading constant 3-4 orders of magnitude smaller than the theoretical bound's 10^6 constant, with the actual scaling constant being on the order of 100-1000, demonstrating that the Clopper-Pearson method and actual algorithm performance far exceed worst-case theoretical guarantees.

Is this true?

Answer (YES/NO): NO